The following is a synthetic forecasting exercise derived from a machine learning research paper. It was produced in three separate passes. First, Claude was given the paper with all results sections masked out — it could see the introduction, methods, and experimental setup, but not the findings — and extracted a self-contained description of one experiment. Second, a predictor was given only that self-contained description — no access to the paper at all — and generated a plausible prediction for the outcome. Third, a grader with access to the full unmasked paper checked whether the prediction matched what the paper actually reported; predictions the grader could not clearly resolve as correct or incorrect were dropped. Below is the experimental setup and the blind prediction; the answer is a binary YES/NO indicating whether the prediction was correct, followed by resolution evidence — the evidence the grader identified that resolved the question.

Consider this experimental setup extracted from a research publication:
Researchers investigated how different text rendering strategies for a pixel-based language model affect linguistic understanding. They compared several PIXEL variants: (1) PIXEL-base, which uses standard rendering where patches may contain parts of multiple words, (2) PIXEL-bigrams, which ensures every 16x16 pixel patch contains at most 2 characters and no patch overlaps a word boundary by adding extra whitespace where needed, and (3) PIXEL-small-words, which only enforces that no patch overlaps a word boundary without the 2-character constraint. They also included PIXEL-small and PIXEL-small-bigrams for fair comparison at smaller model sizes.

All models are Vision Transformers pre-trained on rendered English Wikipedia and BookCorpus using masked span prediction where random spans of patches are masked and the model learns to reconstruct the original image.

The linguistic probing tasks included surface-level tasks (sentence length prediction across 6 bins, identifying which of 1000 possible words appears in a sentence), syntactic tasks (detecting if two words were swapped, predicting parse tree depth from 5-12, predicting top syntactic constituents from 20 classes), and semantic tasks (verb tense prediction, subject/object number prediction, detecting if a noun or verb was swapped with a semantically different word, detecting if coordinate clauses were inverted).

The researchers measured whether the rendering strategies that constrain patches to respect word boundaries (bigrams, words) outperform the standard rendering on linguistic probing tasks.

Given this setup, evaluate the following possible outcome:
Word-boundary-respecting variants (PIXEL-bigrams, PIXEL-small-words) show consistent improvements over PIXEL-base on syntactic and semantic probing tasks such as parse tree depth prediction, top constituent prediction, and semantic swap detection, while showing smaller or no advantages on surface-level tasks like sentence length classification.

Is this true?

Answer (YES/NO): NO